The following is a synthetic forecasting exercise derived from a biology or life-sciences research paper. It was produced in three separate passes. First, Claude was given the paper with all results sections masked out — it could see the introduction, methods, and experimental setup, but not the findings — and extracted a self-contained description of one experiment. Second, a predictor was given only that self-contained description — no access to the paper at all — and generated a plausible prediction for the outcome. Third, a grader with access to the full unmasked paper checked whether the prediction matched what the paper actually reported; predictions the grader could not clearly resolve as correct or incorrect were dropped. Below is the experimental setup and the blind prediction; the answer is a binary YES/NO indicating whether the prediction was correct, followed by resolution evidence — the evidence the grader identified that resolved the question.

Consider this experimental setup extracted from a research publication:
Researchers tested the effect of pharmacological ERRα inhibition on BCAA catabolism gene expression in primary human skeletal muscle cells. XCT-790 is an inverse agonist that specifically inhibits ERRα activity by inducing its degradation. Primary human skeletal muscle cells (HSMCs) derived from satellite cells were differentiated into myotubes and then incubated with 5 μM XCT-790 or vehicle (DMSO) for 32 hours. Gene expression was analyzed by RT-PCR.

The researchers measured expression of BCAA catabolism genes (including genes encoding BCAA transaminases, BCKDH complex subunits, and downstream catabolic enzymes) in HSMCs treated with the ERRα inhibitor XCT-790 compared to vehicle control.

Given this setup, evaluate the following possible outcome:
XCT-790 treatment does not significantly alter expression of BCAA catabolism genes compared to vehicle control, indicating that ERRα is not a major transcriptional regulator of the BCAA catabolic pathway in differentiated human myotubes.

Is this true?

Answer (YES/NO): NO